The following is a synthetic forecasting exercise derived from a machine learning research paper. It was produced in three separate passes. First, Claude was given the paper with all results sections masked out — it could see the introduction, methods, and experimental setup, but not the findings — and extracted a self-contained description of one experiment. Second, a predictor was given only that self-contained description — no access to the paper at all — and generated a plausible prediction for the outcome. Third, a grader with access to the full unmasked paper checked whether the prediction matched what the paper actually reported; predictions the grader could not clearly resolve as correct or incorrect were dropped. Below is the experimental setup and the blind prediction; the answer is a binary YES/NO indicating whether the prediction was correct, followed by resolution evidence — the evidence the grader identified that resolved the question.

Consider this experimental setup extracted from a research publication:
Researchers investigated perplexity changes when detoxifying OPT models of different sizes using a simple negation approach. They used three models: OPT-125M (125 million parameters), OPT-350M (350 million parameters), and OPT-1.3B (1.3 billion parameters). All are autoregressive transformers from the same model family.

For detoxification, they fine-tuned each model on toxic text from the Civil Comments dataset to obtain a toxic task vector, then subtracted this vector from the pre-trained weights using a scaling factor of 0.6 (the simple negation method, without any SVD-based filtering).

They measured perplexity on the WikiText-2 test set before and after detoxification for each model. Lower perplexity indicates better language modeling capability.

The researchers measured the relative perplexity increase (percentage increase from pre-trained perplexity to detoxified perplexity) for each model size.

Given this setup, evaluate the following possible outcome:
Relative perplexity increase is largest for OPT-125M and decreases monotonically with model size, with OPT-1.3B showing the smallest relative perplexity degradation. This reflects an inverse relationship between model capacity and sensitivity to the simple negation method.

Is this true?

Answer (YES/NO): NO